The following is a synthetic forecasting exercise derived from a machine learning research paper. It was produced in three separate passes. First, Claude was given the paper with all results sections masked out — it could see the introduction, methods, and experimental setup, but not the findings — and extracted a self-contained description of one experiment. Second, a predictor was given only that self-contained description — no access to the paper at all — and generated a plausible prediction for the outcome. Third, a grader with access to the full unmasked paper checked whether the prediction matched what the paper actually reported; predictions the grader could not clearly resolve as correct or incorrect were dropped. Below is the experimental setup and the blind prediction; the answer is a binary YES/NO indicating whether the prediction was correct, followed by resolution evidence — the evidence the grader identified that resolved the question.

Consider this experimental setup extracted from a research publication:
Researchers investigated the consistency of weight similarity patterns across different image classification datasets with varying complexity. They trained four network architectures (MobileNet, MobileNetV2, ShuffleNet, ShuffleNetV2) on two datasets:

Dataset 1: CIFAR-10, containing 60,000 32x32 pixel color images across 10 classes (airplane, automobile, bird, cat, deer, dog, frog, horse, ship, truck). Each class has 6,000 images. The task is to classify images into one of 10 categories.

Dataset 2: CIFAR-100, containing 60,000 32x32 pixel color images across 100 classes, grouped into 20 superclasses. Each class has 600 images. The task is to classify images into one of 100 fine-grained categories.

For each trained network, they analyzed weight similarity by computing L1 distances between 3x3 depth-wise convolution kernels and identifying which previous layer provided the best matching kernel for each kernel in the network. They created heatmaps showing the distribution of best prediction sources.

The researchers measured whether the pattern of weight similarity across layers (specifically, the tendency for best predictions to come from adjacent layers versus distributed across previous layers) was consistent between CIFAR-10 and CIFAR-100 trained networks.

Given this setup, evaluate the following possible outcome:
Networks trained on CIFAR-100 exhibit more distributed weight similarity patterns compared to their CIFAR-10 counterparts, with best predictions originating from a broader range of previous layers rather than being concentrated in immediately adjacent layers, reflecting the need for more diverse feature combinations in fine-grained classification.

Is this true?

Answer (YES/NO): NO